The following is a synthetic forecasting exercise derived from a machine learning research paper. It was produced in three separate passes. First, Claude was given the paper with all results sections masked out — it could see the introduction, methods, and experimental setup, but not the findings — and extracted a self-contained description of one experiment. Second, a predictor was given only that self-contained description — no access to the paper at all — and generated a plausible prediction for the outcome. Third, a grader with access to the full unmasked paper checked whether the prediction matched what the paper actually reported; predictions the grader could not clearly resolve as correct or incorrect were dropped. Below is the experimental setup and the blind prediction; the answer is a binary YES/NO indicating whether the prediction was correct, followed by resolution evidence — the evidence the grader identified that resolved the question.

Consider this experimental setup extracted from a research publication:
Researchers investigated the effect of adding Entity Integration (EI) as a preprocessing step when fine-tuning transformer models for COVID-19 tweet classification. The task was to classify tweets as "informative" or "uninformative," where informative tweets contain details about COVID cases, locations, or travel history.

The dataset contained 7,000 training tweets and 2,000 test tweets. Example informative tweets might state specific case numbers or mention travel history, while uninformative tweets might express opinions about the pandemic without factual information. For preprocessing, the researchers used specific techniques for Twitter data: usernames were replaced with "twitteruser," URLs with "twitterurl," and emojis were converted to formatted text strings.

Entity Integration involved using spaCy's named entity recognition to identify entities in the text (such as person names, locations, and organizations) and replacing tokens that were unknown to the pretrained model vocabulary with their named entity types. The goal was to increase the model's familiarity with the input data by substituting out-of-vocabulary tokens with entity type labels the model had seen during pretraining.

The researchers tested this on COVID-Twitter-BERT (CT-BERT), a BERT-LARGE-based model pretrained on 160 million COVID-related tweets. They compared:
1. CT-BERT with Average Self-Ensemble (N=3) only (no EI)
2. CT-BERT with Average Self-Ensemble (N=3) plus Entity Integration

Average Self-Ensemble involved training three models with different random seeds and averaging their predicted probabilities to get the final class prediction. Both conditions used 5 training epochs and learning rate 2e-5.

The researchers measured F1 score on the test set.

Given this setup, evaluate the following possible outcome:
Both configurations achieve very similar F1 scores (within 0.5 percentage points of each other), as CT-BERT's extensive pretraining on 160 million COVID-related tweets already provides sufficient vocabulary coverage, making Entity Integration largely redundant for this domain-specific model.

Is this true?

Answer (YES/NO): NO